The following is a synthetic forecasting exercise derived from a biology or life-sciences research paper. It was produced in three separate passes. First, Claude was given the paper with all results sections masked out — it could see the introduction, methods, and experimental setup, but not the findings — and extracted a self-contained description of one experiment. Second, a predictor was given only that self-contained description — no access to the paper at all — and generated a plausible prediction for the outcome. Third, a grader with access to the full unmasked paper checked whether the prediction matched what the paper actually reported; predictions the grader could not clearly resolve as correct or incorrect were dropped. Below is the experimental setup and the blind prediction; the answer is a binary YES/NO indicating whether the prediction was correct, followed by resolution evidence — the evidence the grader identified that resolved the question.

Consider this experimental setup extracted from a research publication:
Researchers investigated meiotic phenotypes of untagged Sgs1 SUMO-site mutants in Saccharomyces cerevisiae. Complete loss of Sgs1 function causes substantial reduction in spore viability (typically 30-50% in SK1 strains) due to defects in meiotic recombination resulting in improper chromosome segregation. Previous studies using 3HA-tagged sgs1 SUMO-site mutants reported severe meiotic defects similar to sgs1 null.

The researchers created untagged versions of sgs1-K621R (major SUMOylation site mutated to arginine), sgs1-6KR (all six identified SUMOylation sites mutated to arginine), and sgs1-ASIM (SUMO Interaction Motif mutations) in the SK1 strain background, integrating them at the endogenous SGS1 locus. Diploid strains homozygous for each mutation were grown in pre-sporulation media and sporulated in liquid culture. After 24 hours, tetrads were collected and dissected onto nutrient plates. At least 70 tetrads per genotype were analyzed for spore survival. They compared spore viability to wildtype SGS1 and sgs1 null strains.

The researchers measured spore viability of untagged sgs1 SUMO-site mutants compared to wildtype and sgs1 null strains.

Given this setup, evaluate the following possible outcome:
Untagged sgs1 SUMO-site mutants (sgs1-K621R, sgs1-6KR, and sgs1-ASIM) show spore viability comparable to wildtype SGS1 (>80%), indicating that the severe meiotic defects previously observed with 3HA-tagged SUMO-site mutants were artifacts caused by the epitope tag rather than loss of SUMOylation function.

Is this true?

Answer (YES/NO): YES